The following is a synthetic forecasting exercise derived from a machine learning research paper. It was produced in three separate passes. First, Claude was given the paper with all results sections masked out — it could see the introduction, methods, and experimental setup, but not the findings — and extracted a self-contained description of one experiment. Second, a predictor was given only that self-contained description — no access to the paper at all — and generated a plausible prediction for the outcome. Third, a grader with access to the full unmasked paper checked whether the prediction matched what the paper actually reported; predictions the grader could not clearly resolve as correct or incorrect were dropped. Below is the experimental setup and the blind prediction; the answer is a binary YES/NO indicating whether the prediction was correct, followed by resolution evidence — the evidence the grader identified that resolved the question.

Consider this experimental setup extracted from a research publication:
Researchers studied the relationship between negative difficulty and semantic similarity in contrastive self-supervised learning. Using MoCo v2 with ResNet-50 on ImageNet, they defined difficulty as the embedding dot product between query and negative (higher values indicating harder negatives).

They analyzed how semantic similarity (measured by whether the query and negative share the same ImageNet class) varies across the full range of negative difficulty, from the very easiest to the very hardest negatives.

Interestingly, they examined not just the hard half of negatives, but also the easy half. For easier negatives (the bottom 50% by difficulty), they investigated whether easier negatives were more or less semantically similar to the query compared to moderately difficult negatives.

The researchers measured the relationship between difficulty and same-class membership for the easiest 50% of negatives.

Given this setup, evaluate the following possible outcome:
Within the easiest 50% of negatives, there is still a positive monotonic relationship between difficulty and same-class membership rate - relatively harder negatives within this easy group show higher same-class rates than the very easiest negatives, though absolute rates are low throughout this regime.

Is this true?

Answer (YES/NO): NO